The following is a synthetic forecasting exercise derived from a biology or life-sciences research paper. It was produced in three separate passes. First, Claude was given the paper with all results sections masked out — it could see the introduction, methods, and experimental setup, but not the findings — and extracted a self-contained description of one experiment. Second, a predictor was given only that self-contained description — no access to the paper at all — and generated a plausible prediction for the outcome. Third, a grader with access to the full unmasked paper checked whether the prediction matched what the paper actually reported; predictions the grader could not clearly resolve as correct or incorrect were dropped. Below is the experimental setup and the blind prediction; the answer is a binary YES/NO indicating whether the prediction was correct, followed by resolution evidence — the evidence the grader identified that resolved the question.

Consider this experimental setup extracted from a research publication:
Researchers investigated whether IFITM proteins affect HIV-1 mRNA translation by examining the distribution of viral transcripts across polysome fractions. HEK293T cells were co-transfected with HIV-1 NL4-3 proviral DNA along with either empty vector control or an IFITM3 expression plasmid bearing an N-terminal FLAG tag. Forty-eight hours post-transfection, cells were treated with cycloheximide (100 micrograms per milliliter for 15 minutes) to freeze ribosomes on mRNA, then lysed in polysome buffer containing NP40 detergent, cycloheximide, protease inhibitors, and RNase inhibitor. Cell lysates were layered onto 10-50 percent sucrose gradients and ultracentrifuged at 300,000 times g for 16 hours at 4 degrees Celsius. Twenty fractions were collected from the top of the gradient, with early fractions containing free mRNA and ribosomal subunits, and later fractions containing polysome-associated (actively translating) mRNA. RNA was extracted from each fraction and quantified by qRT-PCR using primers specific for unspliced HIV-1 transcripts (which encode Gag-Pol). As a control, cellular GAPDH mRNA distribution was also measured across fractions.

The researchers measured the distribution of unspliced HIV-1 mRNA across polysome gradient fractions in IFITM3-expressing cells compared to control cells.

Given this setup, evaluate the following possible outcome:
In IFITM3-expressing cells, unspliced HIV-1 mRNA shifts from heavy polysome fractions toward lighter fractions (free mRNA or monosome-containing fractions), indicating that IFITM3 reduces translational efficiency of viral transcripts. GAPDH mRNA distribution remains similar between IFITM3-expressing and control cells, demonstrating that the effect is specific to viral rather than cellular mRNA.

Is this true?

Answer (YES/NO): NO